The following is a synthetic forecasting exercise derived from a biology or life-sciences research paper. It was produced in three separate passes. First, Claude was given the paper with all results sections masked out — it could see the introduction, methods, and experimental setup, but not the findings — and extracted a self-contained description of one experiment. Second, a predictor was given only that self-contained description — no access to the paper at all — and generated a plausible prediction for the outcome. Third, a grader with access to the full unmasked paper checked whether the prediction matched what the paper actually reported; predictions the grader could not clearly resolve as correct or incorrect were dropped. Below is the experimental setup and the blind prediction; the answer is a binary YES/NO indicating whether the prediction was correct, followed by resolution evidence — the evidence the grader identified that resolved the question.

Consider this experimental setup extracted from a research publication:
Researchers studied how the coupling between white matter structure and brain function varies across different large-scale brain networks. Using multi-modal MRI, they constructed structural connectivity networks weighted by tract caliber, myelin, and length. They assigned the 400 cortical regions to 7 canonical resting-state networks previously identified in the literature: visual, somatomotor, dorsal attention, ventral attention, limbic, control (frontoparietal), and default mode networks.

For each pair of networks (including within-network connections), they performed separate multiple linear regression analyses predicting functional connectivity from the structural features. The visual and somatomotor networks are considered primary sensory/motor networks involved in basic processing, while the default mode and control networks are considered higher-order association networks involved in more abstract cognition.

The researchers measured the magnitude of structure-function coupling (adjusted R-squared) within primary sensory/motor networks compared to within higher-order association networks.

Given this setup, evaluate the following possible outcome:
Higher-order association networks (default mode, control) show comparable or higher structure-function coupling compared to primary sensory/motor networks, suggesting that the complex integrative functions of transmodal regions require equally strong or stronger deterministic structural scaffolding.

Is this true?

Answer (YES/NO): NO